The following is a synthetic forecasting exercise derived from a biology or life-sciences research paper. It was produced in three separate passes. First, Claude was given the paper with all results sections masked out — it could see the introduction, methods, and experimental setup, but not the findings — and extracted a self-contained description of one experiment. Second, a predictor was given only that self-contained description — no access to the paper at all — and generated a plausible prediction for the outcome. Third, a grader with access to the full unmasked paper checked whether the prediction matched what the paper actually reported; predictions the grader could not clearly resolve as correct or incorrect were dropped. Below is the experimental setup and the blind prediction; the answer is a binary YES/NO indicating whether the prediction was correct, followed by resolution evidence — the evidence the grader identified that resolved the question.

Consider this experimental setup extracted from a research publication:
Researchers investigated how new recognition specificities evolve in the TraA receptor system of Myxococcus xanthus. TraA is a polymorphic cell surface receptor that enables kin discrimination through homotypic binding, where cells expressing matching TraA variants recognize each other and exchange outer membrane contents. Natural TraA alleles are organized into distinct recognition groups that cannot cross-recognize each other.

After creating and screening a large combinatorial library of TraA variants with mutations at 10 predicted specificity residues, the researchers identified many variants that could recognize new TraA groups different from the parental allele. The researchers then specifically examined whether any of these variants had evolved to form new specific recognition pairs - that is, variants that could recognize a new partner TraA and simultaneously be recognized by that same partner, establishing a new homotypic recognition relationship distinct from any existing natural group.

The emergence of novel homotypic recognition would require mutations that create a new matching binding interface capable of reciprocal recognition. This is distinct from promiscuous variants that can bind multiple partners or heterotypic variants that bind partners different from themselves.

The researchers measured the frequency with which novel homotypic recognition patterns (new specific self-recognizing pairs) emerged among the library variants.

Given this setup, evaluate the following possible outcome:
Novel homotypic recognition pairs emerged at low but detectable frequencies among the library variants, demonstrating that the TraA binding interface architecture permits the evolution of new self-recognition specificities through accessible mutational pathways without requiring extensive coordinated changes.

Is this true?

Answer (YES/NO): NO